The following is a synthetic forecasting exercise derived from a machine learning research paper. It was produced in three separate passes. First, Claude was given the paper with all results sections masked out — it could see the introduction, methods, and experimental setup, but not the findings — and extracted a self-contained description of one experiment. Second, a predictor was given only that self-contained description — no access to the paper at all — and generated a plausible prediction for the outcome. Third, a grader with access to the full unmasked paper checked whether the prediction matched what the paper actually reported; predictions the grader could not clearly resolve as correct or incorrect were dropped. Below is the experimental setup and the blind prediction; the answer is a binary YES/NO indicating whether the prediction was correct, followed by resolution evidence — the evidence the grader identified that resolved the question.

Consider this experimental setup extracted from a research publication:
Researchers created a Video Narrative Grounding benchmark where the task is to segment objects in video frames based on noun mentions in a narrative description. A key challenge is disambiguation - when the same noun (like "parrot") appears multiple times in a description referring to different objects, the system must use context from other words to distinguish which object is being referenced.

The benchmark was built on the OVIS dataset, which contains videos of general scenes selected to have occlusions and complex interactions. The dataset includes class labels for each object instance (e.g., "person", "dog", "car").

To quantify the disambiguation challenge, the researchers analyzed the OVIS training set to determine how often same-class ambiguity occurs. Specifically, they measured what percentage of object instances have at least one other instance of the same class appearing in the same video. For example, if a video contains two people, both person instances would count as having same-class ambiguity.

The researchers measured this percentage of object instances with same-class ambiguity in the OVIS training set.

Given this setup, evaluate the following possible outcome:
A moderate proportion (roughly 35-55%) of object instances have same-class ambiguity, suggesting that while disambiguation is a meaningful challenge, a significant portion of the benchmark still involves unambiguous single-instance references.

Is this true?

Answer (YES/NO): NO